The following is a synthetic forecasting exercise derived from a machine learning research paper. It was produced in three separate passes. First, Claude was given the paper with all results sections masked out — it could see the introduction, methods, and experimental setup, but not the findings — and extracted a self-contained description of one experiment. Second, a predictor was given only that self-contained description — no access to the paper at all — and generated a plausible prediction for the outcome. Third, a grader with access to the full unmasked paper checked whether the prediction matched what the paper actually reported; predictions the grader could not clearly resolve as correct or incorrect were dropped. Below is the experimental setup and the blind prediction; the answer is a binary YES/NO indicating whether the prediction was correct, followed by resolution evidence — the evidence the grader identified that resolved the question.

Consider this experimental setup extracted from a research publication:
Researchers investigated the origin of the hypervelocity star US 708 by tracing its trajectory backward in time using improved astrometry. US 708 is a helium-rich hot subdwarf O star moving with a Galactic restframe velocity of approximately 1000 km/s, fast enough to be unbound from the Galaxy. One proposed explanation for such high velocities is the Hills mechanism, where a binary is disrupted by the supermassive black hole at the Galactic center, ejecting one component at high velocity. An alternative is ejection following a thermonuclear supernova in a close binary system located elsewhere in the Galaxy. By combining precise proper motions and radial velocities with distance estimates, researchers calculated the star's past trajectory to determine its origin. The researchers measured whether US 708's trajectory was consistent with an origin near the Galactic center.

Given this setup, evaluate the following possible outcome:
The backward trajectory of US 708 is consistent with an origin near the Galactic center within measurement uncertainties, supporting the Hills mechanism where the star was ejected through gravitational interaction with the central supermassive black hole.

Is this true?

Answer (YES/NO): NO